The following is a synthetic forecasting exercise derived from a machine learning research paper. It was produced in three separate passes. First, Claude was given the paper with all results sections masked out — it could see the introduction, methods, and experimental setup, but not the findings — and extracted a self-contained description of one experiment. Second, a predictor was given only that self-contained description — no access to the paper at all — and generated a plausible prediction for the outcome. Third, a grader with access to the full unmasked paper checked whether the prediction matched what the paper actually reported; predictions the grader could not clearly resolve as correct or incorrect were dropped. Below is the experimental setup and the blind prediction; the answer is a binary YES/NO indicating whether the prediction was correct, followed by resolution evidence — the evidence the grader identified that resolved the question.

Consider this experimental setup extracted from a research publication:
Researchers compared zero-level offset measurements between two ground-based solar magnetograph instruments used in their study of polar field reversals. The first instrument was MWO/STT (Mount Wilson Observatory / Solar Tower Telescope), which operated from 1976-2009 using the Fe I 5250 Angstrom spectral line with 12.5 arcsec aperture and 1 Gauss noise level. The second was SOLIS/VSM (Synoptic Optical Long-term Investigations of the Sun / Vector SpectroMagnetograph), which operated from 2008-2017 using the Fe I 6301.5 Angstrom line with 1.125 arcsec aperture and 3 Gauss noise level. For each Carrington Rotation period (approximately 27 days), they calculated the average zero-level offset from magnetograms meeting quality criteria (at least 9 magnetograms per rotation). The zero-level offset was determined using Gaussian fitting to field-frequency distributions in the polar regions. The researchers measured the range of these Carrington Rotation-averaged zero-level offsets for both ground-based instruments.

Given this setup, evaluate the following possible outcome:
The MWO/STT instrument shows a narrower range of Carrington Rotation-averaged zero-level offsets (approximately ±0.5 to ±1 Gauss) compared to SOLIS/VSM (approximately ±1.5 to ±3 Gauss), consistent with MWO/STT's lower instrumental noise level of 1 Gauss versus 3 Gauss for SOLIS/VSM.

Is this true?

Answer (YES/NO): NO